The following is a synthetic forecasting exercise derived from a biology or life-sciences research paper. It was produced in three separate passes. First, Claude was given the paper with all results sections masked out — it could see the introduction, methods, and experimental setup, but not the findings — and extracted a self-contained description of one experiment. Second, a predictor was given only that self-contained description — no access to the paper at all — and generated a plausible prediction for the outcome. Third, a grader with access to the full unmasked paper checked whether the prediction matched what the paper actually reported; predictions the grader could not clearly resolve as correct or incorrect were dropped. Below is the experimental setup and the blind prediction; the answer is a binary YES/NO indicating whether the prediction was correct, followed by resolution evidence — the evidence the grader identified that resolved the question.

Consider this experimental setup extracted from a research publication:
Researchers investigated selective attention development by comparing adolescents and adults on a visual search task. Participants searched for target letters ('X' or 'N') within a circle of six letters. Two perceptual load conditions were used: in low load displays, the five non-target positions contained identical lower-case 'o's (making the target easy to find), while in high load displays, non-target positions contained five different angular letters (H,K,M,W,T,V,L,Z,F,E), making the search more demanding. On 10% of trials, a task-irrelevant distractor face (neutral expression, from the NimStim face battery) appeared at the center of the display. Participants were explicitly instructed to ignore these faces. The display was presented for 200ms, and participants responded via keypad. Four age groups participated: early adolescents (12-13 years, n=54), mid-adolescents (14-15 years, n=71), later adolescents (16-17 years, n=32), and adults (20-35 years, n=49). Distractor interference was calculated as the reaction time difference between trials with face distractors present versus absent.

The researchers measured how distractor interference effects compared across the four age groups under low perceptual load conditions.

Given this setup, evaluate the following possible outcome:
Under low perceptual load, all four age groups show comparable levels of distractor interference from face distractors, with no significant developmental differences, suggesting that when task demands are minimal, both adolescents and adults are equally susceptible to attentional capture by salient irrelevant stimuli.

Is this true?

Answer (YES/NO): YES